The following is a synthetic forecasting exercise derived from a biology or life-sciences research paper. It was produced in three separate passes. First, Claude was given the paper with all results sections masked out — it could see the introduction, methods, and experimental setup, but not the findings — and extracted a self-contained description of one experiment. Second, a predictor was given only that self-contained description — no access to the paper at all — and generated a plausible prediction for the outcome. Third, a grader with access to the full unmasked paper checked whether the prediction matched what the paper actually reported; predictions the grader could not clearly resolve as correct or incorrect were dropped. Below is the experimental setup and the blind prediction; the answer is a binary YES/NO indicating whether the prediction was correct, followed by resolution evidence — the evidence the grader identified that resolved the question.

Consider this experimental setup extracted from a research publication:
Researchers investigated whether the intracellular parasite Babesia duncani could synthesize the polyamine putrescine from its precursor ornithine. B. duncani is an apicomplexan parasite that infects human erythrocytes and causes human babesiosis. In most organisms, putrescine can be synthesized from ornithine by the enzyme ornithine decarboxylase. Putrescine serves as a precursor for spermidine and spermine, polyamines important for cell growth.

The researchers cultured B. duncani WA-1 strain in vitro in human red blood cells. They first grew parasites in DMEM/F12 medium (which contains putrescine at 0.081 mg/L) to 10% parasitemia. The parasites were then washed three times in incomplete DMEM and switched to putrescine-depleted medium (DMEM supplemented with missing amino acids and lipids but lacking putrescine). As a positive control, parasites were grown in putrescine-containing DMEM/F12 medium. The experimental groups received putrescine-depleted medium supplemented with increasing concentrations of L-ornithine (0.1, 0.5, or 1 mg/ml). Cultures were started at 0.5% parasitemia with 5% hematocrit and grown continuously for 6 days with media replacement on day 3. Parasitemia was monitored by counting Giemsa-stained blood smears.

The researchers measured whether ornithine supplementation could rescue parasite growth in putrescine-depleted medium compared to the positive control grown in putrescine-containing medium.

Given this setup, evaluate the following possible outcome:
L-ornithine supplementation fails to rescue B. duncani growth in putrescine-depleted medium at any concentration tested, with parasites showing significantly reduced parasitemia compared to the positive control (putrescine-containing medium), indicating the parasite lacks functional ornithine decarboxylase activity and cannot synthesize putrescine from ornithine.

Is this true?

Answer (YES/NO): YES